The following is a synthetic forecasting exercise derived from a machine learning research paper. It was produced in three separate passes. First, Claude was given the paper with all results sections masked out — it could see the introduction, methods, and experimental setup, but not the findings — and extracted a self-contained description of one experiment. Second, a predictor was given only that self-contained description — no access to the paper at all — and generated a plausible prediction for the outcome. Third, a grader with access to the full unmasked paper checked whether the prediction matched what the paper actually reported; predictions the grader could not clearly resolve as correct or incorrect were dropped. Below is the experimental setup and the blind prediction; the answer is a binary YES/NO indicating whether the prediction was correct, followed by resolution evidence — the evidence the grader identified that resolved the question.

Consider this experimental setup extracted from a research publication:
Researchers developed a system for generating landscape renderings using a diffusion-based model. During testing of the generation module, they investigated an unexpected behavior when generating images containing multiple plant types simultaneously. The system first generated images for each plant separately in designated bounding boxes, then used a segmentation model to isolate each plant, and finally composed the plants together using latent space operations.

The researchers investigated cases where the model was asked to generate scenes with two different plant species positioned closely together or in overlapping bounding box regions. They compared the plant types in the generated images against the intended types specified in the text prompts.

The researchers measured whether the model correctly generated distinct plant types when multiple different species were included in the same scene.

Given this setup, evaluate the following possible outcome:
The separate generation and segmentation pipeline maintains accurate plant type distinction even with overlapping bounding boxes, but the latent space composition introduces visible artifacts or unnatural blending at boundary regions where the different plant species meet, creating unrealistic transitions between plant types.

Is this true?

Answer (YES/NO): NO